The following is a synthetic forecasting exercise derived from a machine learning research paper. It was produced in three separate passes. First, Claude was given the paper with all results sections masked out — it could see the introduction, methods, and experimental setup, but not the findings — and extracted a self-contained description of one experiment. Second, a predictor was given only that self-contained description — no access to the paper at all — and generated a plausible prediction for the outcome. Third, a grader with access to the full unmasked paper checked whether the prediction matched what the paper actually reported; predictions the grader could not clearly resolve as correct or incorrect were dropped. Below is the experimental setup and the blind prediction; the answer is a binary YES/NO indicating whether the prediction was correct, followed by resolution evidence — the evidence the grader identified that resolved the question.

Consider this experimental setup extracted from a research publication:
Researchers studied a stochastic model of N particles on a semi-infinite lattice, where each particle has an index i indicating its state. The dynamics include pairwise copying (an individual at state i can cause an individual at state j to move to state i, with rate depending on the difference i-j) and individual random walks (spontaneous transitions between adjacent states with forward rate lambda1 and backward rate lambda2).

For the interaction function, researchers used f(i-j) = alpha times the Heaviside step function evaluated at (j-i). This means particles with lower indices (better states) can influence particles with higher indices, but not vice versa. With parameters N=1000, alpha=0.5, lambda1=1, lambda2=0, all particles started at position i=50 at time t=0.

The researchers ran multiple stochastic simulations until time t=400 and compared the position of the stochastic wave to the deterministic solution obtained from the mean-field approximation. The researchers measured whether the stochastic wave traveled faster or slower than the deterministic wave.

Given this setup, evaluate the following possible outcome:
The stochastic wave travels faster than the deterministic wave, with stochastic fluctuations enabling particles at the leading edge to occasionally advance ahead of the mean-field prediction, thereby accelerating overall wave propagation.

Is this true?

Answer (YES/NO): YES